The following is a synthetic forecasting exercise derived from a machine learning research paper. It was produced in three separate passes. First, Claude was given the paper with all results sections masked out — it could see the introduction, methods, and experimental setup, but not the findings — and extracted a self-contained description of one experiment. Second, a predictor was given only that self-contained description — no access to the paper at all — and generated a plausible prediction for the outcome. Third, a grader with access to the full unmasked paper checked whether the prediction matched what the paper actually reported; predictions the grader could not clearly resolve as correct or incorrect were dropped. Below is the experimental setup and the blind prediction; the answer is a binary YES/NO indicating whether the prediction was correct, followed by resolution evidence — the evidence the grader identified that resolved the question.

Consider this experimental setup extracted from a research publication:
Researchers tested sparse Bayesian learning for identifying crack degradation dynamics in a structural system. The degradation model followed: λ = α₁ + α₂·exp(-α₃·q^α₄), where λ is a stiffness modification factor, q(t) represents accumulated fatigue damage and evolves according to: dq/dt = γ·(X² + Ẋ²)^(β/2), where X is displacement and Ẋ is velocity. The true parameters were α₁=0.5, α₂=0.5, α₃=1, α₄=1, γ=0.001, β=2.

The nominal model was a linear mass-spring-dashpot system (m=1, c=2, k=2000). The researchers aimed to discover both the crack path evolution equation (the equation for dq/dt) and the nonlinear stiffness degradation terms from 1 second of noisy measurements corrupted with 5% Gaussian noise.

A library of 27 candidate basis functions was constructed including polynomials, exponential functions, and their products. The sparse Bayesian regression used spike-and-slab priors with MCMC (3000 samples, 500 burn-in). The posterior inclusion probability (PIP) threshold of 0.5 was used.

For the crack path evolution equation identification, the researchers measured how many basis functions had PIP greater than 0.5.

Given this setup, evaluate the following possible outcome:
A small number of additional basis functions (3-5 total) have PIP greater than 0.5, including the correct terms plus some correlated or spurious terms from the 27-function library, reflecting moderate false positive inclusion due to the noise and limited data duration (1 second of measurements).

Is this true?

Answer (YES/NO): NO